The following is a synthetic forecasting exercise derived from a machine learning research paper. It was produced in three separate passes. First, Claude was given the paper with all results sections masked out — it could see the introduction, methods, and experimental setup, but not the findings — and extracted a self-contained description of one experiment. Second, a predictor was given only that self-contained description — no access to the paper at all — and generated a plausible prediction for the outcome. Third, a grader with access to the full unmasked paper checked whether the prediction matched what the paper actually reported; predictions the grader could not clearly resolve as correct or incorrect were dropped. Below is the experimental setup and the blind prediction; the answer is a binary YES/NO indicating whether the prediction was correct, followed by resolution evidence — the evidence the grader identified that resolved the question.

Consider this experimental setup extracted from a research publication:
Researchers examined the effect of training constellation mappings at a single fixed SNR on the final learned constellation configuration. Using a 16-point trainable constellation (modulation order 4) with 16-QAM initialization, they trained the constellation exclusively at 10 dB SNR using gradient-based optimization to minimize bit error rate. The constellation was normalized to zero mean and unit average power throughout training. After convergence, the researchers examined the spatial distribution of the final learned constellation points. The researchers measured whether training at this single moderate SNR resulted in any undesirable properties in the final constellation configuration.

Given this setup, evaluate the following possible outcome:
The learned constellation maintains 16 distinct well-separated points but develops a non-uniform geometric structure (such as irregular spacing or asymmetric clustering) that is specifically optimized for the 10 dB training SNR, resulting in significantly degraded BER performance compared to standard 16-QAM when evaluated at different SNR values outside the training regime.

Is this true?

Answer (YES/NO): NO